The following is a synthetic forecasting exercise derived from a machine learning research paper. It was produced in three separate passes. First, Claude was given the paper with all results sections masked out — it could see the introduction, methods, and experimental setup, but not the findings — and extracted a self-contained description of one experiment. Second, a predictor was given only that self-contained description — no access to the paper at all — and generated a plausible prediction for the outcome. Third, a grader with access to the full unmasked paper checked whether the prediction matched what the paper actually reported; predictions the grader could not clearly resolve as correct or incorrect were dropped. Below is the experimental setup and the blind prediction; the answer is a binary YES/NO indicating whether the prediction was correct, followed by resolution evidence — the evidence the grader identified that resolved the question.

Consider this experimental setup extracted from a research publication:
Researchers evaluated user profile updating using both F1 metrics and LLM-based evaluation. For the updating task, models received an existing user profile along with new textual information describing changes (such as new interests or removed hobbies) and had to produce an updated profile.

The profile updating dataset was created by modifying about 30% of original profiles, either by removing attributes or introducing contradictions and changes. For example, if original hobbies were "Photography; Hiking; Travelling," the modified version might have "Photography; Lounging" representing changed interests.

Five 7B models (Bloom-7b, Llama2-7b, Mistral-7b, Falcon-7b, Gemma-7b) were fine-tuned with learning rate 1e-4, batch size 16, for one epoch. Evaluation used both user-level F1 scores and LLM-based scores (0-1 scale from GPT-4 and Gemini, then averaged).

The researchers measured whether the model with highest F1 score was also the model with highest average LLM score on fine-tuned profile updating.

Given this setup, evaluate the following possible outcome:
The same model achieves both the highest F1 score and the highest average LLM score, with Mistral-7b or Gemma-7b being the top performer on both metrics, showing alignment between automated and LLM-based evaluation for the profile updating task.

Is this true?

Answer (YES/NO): YES